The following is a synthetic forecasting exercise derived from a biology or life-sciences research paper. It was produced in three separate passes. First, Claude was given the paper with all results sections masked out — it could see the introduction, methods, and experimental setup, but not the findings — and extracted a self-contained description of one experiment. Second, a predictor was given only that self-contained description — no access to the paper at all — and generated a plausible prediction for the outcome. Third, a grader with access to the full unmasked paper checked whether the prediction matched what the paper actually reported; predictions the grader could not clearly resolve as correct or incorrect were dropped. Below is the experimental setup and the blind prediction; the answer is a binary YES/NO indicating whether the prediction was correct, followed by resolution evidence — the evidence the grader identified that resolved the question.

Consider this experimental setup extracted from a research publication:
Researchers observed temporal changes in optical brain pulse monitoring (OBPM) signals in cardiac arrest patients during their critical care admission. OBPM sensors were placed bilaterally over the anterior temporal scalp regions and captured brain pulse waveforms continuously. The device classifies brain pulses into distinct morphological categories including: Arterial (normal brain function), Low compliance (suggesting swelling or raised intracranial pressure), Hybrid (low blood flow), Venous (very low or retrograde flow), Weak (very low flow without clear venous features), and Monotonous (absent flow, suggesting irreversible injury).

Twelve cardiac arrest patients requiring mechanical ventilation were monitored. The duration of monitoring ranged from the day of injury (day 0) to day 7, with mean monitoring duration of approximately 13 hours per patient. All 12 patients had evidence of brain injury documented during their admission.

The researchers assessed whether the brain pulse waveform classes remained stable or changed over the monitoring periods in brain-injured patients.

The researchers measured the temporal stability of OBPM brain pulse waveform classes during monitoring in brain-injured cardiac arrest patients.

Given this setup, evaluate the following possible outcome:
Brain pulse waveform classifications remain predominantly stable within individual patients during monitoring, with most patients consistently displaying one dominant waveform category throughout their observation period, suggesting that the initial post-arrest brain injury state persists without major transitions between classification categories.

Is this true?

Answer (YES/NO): NO